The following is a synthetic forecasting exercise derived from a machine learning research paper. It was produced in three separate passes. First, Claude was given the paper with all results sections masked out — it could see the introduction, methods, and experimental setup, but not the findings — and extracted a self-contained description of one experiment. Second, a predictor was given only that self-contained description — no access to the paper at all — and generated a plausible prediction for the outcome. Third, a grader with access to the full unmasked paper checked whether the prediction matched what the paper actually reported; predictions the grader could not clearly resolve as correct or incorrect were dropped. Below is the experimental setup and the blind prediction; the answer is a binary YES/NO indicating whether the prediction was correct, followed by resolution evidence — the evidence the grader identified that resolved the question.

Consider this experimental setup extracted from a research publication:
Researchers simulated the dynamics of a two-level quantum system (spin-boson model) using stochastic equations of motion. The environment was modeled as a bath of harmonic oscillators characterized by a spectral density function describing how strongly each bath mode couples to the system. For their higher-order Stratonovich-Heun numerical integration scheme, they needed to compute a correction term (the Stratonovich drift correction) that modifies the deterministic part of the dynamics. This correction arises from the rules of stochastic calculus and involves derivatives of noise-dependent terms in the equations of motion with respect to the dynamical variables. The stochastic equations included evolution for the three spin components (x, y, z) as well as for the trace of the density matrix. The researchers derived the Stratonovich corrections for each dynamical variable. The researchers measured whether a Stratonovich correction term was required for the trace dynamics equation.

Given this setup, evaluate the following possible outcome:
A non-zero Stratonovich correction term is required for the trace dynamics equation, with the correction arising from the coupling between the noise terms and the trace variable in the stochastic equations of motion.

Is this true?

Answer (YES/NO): NO